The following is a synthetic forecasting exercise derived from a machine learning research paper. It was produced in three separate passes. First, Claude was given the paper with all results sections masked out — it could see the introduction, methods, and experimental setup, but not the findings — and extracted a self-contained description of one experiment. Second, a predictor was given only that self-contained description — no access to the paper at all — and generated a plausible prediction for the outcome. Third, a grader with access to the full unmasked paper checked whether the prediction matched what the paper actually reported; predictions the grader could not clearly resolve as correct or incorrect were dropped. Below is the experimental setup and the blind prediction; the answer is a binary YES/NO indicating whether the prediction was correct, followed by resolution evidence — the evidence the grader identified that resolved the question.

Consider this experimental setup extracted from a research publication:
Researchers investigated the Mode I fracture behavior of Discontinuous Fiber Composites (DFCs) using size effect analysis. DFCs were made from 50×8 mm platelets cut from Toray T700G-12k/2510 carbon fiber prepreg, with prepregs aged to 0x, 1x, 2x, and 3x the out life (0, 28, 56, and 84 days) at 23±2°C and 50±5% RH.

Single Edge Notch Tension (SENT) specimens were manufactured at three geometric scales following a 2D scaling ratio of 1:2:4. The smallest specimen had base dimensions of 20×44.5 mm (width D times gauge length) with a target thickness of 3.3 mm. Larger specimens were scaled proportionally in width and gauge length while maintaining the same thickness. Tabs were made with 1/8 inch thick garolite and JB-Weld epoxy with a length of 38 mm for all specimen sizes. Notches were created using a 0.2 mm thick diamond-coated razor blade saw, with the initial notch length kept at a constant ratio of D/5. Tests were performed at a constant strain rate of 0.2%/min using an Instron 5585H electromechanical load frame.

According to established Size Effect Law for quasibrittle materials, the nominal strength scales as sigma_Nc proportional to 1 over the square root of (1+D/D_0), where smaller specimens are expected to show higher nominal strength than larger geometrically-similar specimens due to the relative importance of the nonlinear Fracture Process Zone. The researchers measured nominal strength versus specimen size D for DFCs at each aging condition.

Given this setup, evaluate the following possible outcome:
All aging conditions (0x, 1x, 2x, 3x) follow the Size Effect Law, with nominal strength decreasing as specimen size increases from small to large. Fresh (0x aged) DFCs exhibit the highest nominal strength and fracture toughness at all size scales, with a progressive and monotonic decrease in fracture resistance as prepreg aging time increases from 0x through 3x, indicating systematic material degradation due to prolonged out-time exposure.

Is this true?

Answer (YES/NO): NO